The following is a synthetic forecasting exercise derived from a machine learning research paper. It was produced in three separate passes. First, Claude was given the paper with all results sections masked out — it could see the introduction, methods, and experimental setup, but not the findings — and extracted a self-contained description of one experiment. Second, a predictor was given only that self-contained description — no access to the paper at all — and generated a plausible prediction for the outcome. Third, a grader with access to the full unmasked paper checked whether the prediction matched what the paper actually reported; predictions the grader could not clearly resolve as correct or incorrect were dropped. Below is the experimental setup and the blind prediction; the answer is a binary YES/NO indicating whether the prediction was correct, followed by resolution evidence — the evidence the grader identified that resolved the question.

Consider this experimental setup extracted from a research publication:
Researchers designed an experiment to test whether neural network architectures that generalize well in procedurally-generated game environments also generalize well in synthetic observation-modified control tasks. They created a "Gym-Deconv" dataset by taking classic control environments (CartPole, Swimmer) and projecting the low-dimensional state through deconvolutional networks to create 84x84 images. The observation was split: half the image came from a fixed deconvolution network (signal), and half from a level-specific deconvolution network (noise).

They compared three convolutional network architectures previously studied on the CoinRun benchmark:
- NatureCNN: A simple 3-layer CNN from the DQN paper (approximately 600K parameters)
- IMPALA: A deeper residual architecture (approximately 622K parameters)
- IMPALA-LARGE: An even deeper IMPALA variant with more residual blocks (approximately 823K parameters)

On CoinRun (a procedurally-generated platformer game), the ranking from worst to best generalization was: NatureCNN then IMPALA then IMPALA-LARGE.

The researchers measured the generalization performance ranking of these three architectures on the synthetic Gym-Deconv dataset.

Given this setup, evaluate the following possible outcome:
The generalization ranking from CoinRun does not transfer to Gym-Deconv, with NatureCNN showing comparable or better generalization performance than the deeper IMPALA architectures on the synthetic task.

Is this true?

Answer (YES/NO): NO